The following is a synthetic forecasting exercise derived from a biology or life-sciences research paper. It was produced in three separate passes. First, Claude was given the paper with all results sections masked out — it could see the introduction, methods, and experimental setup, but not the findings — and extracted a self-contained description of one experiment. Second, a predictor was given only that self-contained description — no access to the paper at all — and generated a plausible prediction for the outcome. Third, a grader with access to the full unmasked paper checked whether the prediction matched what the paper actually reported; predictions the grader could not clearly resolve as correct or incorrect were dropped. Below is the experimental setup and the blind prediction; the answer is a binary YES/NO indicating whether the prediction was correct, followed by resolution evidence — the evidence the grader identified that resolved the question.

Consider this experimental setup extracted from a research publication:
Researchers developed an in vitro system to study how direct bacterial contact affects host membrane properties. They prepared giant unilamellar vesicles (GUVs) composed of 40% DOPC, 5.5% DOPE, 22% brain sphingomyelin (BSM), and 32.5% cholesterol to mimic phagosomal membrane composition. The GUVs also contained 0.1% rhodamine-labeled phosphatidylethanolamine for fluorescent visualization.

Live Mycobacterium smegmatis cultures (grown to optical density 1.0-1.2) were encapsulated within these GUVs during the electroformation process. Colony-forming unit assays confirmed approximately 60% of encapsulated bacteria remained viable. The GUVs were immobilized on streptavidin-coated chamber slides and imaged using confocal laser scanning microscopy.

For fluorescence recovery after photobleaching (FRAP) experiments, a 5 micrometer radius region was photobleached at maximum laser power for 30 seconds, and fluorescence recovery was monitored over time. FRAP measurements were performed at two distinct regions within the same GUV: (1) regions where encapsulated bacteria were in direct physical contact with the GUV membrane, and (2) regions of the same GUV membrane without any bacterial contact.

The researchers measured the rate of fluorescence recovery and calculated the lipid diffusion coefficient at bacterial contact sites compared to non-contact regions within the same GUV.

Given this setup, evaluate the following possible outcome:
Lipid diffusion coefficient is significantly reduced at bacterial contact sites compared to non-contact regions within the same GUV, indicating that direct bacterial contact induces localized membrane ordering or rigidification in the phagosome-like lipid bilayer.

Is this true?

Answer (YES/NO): NO